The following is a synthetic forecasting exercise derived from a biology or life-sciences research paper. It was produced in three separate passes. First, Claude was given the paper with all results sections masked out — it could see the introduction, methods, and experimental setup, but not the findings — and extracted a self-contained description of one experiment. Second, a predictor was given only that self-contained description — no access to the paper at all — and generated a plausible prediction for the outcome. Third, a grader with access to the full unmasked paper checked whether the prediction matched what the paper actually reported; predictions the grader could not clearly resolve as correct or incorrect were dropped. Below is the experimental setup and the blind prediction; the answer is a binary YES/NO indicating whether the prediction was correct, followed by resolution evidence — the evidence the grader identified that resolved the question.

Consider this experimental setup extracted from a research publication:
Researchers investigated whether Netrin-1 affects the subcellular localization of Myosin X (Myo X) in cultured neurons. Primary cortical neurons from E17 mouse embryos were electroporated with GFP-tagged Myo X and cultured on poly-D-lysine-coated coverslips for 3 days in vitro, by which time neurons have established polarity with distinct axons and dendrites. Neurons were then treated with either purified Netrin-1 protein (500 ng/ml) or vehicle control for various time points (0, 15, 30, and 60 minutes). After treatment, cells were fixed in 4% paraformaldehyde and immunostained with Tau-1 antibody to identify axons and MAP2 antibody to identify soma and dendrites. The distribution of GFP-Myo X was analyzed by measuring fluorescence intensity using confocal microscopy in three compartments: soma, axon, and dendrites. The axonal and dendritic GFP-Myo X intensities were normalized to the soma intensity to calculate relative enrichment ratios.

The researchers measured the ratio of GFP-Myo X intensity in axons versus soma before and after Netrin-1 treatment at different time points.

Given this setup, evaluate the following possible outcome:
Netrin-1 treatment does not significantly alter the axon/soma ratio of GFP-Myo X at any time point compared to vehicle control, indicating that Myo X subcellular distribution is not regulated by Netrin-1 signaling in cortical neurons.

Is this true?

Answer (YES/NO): NO